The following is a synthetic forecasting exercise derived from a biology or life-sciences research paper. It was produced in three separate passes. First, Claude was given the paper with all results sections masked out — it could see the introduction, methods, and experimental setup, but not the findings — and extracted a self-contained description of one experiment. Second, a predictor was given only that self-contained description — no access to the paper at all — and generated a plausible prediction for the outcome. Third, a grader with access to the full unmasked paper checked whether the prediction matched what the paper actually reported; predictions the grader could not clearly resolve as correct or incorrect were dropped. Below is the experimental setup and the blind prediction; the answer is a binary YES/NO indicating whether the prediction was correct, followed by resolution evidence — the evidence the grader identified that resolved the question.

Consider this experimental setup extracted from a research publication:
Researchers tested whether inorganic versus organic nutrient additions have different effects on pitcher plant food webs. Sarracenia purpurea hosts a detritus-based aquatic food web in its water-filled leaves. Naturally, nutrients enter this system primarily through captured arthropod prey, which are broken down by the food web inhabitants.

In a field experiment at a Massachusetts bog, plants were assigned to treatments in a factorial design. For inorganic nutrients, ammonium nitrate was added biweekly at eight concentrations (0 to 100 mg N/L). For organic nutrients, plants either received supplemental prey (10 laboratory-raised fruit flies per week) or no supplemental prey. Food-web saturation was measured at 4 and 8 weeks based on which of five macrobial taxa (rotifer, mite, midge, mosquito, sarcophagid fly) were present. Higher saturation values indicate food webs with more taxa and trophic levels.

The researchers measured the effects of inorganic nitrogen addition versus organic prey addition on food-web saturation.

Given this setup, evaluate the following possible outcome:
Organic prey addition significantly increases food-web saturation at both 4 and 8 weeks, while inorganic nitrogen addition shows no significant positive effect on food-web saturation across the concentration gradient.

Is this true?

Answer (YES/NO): NO